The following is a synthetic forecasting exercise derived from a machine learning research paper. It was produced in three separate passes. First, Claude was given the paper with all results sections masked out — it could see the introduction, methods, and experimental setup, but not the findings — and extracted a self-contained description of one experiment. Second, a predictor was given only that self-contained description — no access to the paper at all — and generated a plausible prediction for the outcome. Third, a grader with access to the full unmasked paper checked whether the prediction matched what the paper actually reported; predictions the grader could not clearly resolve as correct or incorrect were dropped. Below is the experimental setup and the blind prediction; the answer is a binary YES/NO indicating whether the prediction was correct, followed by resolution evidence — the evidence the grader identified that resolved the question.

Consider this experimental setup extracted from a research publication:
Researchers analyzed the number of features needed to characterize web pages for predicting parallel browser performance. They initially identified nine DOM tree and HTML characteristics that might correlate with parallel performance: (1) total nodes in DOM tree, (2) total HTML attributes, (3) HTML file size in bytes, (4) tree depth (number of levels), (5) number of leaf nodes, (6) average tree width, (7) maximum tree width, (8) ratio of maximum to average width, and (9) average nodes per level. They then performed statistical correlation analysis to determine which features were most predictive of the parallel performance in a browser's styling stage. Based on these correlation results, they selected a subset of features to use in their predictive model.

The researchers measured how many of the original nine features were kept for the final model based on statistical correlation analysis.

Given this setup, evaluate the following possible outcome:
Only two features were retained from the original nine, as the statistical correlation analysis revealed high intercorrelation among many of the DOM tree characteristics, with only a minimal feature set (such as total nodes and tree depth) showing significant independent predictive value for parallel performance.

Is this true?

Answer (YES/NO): NO